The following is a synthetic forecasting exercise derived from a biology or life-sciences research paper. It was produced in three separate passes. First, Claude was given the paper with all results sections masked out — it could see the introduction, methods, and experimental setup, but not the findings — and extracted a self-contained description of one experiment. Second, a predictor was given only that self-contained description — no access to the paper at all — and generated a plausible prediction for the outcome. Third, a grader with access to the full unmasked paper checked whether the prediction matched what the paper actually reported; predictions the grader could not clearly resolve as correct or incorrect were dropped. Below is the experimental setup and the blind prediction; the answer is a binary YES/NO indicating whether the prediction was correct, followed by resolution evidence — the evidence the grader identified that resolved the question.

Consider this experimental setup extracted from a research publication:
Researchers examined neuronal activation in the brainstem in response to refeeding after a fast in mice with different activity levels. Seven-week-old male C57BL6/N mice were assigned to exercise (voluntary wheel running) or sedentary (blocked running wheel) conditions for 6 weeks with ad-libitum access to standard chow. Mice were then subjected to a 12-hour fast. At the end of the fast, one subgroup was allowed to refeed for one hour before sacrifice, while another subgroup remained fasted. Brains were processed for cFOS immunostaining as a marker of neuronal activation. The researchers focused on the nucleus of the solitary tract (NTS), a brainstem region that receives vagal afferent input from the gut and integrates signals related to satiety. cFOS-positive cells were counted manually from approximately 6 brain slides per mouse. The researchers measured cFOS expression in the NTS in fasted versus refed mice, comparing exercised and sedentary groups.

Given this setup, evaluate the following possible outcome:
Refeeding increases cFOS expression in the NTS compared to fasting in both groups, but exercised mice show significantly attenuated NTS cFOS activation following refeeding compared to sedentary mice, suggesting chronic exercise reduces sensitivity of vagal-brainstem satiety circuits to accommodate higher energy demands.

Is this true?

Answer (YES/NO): NO